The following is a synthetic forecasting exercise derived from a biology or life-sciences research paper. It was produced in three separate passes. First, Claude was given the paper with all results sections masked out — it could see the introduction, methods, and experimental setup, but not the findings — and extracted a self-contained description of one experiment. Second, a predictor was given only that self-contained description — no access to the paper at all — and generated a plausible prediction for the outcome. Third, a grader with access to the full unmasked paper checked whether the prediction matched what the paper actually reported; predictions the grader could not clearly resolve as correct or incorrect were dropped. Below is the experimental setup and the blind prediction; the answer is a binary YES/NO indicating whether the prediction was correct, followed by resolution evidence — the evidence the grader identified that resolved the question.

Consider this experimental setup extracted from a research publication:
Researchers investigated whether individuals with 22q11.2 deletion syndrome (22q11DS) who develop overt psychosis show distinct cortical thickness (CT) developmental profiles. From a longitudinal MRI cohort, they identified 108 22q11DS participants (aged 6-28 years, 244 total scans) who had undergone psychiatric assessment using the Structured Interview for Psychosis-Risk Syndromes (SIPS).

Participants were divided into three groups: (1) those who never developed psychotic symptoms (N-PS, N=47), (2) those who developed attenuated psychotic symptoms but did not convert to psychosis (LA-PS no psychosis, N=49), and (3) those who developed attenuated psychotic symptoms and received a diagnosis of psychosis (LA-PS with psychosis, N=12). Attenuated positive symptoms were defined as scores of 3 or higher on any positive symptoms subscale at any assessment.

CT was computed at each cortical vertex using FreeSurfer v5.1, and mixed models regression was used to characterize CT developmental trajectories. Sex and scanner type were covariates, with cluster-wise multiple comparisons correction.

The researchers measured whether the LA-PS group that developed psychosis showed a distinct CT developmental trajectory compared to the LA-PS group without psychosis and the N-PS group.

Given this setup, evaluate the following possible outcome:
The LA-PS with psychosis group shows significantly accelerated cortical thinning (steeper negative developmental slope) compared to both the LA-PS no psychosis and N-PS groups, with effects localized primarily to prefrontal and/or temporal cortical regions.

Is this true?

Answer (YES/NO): YES